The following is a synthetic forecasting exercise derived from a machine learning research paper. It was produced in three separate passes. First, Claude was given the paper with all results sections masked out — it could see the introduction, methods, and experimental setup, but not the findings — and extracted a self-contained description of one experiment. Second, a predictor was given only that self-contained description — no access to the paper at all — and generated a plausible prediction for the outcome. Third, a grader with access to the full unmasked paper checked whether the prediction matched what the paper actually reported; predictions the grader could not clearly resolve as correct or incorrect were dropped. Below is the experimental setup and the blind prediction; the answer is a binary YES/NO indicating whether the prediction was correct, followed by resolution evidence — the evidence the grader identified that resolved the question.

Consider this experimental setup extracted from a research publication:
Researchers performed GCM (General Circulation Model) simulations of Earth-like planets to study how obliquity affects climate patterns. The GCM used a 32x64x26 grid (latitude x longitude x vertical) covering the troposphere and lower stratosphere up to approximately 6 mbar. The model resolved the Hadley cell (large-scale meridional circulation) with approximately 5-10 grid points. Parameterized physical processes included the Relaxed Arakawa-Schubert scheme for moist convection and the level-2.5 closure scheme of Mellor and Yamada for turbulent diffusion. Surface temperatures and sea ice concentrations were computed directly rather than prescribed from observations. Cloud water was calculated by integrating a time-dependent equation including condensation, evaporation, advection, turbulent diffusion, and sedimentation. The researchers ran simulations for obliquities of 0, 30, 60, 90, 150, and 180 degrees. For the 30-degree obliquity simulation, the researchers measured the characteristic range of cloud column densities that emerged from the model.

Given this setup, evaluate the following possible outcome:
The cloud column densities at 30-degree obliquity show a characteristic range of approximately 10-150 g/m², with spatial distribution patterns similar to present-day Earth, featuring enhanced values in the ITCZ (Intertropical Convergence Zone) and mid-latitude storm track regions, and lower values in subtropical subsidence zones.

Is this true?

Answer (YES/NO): NO